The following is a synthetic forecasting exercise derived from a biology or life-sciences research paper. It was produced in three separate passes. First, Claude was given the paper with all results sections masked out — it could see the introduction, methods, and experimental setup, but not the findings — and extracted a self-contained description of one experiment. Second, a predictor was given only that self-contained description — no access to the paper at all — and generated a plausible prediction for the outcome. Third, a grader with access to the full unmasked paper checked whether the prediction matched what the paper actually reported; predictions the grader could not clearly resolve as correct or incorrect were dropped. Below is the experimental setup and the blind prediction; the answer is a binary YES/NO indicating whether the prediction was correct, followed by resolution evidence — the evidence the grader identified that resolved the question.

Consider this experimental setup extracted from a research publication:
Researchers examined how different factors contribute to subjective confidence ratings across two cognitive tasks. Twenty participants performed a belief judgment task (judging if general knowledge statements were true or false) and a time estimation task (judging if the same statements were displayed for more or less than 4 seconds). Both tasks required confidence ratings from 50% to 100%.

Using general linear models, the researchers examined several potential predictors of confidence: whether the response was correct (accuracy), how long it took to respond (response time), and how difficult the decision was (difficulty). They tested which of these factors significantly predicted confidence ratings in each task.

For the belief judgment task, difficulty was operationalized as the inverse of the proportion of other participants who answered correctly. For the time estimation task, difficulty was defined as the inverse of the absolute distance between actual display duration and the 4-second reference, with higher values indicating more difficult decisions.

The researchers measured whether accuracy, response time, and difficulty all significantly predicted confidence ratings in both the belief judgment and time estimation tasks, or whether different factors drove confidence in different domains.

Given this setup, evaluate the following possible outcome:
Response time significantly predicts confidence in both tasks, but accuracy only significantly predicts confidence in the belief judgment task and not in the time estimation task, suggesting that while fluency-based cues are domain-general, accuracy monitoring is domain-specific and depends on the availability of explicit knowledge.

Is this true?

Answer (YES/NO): NO